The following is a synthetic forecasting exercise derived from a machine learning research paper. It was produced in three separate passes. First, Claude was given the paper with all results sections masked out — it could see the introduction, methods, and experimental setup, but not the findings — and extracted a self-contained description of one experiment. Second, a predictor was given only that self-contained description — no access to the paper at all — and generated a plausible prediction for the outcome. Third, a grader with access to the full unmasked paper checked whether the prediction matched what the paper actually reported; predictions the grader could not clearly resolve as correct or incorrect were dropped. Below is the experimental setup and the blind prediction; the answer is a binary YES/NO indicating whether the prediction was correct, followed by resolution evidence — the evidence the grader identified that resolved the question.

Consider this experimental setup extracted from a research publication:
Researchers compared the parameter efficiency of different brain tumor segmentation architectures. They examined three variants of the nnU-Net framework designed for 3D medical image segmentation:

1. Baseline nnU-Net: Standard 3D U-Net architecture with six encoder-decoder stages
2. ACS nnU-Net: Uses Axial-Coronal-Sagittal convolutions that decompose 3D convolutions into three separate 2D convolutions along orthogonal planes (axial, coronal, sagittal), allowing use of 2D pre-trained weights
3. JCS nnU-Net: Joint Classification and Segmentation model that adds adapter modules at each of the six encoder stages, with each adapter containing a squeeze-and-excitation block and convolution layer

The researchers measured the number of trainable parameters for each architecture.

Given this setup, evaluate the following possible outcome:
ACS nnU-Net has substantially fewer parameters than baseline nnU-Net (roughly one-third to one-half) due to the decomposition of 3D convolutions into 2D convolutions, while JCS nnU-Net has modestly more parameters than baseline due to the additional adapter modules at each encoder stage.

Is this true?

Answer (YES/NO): NO